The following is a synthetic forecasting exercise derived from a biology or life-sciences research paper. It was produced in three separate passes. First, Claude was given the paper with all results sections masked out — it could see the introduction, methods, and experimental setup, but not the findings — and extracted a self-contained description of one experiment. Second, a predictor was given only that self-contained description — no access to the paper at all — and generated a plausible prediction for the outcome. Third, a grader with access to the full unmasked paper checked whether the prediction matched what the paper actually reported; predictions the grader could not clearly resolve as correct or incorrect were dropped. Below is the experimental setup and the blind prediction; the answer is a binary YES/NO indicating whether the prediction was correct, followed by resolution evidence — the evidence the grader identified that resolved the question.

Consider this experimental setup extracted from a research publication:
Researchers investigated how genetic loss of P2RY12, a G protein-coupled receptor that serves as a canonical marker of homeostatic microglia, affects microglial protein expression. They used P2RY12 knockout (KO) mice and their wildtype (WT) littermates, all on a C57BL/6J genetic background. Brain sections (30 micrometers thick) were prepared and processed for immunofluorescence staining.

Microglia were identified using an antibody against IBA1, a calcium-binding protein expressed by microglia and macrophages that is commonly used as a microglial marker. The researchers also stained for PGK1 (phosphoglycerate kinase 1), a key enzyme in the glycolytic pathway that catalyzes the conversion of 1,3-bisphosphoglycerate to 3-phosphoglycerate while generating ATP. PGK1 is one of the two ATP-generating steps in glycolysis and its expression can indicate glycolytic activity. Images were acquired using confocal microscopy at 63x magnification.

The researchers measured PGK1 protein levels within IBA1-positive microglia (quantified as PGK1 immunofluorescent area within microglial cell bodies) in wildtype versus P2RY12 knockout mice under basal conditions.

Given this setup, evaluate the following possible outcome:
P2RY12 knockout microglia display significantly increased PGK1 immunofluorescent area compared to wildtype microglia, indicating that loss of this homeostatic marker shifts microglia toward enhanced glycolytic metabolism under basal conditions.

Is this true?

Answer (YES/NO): YES